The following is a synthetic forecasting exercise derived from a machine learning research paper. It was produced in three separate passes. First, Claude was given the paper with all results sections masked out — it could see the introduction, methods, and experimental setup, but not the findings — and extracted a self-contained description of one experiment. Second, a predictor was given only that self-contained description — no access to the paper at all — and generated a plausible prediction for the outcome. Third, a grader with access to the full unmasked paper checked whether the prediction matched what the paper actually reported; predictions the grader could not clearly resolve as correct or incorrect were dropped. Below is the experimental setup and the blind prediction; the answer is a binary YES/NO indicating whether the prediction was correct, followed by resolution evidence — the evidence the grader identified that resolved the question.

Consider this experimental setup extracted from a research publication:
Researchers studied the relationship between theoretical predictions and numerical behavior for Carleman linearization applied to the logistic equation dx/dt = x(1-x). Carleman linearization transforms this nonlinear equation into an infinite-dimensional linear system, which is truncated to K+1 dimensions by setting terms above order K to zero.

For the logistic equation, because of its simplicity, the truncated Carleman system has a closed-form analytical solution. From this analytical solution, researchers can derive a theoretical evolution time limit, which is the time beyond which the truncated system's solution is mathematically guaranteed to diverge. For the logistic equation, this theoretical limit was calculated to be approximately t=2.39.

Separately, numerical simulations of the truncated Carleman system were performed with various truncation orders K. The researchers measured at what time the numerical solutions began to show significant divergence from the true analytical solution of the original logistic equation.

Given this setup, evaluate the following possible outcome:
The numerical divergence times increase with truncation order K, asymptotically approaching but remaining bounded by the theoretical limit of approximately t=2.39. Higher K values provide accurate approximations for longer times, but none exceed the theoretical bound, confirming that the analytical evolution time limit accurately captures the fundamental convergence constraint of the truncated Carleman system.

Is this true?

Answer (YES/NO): NO